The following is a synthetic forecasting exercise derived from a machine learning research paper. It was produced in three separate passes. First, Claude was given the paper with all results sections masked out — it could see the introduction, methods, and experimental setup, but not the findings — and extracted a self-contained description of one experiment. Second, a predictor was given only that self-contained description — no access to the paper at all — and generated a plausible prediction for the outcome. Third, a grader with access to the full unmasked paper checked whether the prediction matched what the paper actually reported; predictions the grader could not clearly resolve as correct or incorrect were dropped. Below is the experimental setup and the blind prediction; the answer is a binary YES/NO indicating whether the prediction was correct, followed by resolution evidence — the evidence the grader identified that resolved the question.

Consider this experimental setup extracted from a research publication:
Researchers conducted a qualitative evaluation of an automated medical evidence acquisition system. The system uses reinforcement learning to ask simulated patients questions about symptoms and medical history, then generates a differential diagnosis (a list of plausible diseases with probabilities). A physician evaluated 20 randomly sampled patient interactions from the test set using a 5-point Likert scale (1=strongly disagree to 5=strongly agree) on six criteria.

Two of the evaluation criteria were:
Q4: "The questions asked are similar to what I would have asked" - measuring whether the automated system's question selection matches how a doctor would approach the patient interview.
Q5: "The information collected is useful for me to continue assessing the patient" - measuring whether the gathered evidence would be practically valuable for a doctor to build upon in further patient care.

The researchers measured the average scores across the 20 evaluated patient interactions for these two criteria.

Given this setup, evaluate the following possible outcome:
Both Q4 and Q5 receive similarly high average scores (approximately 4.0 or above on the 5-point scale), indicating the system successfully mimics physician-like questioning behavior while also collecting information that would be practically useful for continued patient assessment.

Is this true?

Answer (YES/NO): NO